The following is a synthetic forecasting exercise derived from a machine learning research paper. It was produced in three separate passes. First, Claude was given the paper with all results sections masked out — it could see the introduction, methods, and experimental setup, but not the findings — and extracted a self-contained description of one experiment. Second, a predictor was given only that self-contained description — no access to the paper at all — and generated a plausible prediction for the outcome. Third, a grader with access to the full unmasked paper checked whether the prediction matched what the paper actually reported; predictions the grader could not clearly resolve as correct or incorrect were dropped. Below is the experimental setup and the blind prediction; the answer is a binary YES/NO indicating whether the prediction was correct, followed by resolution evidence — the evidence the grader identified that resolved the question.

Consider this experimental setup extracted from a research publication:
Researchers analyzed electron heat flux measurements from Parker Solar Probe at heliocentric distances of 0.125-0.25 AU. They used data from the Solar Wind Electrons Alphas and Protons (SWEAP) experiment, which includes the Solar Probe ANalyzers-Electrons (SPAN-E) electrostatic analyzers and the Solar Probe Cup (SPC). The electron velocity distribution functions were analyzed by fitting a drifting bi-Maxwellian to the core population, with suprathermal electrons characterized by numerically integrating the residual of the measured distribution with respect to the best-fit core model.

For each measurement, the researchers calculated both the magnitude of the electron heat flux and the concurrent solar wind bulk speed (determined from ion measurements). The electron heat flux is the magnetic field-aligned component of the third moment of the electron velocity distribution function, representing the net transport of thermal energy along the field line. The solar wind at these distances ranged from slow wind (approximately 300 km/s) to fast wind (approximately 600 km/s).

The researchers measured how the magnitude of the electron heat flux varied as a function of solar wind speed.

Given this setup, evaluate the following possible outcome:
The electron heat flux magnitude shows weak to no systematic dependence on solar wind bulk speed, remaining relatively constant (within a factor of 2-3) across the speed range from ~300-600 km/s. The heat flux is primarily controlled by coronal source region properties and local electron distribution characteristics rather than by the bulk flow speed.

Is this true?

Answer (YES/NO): NO